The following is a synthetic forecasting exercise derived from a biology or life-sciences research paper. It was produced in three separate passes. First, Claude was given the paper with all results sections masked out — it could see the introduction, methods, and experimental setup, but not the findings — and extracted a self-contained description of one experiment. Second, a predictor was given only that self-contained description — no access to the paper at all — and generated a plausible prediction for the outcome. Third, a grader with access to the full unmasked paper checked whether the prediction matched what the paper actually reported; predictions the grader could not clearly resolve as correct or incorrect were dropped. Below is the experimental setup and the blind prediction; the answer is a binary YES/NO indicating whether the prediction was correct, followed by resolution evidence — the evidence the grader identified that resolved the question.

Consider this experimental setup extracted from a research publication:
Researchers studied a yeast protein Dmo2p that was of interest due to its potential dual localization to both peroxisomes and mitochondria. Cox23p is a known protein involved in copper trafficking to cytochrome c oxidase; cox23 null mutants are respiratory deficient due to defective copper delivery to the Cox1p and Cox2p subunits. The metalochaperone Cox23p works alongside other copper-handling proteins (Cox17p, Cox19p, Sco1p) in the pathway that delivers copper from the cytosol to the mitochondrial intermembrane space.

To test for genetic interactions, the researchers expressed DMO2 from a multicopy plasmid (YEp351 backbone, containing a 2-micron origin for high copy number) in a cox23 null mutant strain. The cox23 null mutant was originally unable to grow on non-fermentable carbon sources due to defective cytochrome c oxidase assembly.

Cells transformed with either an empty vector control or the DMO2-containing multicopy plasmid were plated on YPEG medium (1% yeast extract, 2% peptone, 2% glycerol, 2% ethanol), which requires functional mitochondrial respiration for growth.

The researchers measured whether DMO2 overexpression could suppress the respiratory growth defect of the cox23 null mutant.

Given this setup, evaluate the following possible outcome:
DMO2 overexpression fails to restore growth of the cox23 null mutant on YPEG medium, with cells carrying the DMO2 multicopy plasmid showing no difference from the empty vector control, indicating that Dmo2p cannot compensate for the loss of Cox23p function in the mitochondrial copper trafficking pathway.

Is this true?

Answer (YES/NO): NO